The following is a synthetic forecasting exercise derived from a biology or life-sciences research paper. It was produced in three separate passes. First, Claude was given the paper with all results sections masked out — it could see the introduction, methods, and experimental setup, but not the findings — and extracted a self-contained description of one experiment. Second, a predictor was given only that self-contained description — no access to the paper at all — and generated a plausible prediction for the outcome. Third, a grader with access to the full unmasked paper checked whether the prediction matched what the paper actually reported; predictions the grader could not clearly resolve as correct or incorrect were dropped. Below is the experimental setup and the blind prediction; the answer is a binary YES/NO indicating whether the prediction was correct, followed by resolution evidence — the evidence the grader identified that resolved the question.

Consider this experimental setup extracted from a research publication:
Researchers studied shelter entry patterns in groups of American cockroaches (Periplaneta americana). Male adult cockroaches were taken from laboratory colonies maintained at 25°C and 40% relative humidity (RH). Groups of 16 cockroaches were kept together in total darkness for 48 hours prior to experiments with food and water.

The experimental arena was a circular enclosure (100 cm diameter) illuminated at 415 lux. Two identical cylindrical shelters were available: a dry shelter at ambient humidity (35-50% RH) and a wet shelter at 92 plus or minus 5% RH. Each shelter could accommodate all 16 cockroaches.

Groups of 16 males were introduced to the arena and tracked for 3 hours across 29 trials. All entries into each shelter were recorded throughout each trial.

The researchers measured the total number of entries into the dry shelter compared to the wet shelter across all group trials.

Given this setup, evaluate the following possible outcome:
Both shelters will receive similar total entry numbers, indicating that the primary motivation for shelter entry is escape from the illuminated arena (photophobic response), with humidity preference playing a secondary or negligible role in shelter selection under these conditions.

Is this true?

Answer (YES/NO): YES